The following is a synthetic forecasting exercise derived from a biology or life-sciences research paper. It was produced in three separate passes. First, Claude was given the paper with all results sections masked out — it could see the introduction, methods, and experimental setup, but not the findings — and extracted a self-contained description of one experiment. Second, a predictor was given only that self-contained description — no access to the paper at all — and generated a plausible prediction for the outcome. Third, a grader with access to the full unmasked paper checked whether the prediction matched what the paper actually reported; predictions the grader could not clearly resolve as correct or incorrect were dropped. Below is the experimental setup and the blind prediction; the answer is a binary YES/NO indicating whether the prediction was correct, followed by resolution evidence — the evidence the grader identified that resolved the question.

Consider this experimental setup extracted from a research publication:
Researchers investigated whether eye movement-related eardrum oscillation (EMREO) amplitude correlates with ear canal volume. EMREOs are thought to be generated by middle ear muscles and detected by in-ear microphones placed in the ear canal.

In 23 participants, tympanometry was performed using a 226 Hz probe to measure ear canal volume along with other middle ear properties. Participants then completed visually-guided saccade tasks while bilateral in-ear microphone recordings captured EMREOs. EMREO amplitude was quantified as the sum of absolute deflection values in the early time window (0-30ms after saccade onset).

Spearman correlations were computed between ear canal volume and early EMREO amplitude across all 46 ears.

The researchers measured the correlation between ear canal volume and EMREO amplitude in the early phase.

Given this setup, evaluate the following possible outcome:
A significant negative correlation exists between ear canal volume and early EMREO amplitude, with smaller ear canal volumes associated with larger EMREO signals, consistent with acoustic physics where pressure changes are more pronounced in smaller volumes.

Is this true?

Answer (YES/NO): YES